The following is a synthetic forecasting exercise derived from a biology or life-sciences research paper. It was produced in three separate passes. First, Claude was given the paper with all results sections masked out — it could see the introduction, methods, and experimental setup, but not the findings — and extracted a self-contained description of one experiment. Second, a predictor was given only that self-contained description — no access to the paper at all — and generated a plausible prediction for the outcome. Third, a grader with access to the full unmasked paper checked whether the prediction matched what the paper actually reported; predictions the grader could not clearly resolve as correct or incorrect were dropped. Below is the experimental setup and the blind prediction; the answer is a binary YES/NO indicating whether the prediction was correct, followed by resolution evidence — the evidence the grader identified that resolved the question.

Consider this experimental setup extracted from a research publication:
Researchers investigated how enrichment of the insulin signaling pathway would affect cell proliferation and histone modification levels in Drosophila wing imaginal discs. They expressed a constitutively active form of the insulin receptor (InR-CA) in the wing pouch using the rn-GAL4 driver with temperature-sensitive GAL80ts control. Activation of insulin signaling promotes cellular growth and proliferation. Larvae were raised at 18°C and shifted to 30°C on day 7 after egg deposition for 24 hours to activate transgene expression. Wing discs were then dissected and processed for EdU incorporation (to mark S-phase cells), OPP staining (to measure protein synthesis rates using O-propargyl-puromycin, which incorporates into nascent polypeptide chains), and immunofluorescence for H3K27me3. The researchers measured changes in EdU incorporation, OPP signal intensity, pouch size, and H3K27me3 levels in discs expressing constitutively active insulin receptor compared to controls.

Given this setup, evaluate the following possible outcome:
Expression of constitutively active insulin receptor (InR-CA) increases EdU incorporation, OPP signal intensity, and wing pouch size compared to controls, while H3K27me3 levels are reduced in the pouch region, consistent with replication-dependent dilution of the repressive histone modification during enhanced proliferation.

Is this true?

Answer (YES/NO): NO